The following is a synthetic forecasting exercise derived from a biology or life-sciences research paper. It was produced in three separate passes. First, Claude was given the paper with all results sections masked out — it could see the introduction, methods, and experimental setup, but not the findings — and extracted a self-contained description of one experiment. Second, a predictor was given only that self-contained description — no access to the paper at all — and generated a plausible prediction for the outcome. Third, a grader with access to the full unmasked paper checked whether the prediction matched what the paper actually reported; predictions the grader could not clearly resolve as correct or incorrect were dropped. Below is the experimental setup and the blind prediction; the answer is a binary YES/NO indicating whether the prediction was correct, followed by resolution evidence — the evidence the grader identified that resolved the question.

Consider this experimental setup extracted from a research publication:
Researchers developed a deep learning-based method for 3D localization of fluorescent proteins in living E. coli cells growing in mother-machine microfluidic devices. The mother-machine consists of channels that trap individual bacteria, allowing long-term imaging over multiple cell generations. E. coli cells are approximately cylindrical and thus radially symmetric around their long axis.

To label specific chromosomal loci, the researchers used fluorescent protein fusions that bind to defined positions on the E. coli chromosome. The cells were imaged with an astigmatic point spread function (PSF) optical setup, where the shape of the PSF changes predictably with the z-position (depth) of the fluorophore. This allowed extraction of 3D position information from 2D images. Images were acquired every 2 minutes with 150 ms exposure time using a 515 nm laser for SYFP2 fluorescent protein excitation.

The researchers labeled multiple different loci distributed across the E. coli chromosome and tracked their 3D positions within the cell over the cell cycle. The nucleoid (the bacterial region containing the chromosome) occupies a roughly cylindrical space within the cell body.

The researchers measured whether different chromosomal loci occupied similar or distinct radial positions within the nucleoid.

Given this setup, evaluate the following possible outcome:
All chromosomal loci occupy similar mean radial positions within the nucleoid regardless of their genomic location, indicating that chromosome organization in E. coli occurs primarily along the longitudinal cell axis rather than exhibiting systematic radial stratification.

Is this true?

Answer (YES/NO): NO